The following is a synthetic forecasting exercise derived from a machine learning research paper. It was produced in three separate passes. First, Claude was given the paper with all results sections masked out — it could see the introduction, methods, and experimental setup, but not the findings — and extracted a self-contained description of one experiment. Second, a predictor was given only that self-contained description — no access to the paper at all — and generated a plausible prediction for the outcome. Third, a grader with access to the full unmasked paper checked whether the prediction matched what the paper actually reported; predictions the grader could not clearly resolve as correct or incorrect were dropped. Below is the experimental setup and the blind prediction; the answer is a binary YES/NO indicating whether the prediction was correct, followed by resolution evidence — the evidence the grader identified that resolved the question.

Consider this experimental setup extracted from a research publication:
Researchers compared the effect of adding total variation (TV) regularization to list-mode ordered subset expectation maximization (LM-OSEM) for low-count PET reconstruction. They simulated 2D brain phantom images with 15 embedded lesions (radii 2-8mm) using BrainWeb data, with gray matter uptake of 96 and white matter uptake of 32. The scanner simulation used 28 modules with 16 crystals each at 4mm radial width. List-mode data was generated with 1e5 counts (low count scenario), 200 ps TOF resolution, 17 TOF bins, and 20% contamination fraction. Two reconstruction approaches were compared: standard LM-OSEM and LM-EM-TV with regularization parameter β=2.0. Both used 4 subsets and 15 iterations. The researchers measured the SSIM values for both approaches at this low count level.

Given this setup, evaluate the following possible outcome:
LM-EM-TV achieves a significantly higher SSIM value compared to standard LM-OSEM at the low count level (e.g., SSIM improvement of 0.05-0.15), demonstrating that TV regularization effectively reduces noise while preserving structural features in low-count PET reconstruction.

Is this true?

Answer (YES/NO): NO